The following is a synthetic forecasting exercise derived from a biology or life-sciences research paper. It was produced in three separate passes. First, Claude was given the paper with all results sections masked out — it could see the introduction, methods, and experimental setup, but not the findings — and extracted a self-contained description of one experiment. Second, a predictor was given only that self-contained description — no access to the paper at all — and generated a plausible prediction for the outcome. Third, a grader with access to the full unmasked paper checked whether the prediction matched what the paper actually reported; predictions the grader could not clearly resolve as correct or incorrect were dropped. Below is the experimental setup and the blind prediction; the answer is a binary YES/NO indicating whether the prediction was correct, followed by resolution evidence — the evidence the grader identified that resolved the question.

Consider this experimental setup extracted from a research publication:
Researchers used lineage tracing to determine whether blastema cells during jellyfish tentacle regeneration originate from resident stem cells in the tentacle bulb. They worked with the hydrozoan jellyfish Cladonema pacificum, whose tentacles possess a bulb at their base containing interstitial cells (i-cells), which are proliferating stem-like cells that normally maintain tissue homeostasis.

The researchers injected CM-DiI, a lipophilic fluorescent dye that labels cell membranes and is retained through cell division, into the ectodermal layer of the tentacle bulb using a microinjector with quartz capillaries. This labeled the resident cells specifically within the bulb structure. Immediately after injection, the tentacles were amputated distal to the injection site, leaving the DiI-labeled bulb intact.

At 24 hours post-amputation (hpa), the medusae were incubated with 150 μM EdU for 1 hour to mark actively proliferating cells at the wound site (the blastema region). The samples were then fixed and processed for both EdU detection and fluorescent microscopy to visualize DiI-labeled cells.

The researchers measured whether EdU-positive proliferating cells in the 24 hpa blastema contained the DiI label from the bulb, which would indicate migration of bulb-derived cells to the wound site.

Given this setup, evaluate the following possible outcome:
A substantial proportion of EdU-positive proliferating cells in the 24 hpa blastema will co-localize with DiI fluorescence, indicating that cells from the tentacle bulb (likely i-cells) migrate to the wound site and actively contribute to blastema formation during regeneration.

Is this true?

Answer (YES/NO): NO